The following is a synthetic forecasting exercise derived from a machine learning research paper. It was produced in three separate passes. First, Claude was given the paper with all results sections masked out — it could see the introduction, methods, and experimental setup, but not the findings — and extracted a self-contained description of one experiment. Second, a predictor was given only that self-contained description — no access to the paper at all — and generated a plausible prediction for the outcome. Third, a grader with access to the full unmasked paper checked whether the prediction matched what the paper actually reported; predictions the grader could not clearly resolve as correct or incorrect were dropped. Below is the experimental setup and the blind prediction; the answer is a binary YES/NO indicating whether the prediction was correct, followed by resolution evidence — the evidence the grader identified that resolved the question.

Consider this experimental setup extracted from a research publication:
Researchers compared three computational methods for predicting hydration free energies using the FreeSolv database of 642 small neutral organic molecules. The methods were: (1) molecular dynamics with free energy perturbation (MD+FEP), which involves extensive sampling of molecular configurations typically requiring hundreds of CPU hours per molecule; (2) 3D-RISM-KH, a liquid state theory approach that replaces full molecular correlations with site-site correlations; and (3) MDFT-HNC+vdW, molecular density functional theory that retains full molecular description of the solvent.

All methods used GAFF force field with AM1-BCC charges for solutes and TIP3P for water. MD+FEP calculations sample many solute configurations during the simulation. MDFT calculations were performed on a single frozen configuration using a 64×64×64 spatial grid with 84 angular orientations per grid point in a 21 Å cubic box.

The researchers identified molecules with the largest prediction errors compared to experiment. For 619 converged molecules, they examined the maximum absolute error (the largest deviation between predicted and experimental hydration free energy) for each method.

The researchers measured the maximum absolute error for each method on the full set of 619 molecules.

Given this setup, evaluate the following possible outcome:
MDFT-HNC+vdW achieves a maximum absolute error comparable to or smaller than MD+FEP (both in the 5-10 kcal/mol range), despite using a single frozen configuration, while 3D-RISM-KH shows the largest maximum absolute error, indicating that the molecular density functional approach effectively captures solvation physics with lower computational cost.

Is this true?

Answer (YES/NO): NO